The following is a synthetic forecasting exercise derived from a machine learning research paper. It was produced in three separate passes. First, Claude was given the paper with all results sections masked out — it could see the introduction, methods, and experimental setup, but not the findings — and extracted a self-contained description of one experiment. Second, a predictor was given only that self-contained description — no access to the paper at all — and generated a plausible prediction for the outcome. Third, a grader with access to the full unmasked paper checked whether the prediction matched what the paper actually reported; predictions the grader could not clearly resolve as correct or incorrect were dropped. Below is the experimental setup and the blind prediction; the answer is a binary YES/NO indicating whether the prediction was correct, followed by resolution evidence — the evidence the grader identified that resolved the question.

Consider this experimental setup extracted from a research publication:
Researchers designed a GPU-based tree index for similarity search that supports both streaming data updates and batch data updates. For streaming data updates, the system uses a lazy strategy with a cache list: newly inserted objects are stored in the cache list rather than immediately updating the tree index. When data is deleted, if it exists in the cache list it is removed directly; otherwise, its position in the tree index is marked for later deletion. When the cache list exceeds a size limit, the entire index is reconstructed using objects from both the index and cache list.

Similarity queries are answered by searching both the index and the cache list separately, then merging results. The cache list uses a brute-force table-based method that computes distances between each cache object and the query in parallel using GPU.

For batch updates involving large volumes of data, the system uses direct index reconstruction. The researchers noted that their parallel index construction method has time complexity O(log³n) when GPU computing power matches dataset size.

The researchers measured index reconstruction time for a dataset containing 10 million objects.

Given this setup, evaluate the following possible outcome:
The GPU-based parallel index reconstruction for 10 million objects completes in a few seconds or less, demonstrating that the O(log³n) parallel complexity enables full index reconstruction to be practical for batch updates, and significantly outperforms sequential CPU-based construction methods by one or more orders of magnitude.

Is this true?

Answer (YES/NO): NO